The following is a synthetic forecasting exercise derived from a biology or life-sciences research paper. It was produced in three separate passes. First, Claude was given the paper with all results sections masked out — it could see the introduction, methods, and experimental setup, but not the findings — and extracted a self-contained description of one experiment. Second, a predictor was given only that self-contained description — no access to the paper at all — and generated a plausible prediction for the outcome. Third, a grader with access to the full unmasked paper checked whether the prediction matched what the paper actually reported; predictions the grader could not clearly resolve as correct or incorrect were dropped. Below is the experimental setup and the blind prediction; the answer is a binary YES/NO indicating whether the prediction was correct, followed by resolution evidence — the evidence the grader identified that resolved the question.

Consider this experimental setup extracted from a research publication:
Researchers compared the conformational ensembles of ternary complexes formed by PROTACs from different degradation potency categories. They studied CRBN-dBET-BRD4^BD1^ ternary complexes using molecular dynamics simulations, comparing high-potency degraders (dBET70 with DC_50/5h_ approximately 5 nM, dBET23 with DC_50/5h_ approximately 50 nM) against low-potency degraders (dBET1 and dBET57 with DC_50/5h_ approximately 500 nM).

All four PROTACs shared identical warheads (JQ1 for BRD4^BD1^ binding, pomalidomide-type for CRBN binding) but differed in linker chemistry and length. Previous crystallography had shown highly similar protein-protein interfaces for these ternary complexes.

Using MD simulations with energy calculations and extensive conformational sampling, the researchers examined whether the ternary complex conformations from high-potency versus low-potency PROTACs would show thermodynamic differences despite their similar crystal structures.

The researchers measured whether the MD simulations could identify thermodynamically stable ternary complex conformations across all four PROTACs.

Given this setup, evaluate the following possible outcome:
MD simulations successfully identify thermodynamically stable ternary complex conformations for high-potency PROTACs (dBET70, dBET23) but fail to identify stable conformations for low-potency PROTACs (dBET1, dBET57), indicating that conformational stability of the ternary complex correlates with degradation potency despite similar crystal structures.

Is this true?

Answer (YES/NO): NO